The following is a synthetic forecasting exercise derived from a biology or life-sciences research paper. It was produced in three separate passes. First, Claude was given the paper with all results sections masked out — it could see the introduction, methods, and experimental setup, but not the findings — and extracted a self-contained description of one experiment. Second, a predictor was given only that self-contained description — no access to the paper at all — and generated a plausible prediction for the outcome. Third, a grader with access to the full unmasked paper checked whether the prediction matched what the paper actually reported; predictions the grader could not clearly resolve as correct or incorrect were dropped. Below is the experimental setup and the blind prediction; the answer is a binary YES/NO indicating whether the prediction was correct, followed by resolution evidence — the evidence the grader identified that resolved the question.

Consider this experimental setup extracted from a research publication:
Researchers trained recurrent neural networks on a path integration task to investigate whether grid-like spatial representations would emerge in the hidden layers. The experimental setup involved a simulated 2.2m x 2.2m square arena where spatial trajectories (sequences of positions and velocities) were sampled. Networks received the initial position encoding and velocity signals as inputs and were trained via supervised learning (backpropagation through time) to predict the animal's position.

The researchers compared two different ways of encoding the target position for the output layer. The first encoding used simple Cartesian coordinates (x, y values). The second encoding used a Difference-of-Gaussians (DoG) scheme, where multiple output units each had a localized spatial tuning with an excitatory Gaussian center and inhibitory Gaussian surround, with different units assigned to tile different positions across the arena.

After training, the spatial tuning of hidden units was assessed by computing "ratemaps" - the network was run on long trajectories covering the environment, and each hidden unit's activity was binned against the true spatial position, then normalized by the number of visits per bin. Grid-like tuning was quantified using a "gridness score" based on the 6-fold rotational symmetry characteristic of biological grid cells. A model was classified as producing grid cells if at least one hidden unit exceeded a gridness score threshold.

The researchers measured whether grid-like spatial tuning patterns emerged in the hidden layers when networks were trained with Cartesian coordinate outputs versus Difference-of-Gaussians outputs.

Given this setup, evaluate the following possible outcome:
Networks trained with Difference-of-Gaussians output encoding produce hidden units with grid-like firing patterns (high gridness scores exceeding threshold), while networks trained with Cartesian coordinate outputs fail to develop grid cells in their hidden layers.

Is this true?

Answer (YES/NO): NO